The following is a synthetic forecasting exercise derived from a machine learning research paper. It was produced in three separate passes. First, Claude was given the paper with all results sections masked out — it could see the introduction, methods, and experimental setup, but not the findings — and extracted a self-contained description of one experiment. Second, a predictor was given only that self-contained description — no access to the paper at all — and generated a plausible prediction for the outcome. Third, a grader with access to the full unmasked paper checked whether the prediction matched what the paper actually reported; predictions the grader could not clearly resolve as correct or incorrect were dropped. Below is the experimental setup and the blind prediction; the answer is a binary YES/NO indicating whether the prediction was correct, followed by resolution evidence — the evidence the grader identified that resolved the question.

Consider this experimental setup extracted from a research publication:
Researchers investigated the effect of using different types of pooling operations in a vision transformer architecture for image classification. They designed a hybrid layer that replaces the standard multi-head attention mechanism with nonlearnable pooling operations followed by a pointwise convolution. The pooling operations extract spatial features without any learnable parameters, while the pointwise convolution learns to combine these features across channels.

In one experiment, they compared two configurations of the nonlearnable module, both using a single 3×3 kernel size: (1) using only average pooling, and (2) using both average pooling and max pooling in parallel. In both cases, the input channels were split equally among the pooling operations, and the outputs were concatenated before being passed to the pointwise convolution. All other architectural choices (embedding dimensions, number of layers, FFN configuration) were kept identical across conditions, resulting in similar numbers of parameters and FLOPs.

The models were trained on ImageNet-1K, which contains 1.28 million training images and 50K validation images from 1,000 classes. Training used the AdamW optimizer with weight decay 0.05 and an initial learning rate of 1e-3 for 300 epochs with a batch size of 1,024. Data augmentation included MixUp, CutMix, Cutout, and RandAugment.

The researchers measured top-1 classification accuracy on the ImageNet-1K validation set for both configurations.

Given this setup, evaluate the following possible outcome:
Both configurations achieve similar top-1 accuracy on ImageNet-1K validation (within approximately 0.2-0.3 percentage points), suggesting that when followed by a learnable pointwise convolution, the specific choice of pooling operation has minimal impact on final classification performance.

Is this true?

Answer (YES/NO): NO